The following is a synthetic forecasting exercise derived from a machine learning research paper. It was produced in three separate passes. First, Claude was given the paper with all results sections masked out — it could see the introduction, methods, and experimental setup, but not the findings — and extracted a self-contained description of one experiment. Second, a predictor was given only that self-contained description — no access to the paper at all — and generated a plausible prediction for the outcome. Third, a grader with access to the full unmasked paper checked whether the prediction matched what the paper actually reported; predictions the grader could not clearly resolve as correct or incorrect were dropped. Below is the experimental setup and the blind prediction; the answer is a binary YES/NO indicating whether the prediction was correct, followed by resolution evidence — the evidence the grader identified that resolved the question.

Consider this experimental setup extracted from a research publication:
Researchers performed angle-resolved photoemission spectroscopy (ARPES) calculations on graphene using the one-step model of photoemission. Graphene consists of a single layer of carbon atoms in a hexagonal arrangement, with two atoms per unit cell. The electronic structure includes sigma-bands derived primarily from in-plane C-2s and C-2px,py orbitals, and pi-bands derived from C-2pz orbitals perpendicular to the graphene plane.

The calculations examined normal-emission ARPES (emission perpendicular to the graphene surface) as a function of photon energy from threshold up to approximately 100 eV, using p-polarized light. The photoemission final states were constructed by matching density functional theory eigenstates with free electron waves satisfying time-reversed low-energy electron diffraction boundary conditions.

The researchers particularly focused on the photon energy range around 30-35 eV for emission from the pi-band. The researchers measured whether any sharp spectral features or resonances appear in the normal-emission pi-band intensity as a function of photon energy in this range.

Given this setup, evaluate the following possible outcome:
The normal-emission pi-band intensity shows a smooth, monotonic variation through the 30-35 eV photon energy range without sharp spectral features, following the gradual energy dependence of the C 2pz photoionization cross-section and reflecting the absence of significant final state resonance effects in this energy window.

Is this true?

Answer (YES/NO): NO